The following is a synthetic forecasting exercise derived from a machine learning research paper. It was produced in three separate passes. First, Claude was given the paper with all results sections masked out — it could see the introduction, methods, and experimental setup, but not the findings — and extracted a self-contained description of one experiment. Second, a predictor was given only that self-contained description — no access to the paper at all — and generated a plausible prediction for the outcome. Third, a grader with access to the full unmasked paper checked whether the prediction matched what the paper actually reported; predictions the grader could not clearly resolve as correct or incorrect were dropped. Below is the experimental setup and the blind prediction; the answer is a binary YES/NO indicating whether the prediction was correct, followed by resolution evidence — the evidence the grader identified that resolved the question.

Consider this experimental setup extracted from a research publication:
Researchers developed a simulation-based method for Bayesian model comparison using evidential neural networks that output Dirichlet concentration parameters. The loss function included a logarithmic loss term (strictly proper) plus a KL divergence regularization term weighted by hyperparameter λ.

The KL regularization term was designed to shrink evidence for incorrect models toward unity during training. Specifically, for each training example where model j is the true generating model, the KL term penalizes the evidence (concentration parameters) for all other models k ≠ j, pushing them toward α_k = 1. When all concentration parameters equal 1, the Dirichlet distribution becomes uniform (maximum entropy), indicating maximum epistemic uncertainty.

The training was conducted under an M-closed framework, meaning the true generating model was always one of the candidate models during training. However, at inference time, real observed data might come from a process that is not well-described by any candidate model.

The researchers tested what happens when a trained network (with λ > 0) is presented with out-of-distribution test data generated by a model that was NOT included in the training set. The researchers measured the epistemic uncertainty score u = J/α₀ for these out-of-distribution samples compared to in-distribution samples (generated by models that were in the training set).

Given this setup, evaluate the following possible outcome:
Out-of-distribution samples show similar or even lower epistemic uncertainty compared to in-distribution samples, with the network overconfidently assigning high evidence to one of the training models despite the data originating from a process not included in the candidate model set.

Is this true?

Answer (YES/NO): NO